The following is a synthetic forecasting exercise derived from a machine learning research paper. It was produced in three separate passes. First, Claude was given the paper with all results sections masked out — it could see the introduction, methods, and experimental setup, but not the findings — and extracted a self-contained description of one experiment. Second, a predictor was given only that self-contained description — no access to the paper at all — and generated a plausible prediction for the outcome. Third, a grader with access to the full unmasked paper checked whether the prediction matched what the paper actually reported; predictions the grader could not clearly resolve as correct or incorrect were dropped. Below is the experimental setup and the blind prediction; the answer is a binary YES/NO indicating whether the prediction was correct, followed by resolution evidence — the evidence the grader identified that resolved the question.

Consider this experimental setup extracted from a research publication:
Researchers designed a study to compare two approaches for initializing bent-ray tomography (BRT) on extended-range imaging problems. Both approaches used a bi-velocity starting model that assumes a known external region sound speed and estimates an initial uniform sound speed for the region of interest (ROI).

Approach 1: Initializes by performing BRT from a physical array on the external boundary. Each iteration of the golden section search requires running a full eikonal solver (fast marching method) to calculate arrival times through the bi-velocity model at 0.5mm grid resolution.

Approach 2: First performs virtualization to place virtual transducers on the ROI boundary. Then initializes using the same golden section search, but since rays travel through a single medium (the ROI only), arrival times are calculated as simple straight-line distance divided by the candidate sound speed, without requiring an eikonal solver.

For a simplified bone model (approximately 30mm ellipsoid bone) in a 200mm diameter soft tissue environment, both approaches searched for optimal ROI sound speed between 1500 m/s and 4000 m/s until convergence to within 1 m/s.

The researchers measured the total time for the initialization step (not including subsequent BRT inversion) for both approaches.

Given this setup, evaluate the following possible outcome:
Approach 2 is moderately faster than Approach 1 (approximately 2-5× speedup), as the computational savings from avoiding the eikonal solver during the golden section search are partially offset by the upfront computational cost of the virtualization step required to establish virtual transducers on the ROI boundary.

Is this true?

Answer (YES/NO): NO